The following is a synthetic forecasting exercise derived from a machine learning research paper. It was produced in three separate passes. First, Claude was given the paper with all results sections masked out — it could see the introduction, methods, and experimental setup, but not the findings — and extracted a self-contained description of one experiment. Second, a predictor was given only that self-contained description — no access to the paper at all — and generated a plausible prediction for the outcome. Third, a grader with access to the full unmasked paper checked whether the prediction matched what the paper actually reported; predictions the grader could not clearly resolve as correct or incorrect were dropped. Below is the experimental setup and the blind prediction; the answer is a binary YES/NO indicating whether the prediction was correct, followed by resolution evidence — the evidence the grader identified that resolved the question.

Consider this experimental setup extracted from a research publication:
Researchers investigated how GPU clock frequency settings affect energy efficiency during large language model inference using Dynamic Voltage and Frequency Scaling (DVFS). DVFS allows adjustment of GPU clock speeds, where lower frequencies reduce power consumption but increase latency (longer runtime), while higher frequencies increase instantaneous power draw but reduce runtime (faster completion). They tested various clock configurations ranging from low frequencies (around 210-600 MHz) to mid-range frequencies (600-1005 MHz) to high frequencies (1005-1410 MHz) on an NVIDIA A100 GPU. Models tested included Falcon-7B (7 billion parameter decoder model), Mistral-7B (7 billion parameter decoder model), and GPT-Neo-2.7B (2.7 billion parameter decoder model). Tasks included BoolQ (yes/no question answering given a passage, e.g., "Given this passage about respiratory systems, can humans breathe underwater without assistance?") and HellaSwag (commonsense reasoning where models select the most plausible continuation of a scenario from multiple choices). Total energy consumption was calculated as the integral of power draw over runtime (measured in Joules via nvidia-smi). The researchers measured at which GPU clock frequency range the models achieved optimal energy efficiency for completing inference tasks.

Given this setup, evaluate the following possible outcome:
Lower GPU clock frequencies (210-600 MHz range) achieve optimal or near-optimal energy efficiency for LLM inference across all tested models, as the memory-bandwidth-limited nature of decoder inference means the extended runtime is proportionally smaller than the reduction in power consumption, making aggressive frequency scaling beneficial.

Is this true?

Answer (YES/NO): NO